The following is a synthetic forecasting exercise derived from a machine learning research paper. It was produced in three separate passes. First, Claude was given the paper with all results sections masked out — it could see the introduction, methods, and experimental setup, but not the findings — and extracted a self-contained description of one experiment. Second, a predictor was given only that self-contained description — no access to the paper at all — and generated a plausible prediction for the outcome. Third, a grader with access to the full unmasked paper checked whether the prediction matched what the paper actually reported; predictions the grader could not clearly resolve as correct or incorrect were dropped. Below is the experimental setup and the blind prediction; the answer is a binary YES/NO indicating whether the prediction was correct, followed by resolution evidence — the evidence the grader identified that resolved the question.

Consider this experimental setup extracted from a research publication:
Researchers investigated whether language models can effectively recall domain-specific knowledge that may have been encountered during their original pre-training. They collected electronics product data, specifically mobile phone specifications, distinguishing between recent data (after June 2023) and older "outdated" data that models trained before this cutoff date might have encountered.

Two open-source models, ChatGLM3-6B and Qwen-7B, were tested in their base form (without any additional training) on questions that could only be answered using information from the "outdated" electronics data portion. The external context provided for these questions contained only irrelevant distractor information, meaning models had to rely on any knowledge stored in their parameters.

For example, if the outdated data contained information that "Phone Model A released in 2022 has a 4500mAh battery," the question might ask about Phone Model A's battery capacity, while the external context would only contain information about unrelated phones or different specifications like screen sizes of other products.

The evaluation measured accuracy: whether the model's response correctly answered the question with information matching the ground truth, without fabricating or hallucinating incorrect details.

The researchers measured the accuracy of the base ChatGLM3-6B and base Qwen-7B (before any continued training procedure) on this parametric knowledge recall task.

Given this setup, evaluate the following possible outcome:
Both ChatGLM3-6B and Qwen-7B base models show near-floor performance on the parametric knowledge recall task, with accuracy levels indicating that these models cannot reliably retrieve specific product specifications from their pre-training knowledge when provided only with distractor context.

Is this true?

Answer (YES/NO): YES